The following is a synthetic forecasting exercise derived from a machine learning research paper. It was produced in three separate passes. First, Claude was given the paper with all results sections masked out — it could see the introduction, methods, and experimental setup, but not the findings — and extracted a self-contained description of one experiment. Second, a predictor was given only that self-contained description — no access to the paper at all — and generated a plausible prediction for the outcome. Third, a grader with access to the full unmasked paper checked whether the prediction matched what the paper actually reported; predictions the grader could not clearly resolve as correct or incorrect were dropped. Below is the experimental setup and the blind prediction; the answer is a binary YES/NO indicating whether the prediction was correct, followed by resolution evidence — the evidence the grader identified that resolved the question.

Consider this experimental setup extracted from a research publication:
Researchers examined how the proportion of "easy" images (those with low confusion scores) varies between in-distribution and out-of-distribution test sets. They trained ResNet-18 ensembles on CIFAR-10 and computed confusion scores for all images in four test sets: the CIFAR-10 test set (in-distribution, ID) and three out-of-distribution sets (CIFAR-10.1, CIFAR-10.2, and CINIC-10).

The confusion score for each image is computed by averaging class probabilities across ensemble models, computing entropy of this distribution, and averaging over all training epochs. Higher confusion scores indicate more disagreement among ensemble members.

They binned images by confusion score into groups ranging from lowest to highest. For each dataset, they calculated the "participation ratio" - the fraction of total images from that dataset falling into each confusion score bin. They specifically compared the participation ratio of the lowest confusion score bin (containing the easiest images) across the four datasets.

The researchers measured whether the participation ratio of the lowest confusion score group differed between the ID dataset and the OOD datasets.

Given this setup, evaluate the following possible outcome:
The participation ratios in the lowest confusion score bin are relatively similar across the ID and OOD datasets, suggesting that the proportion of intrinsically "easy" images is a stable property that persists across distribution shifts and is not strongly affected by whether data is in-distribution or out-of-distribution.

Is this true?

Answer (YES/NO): NO